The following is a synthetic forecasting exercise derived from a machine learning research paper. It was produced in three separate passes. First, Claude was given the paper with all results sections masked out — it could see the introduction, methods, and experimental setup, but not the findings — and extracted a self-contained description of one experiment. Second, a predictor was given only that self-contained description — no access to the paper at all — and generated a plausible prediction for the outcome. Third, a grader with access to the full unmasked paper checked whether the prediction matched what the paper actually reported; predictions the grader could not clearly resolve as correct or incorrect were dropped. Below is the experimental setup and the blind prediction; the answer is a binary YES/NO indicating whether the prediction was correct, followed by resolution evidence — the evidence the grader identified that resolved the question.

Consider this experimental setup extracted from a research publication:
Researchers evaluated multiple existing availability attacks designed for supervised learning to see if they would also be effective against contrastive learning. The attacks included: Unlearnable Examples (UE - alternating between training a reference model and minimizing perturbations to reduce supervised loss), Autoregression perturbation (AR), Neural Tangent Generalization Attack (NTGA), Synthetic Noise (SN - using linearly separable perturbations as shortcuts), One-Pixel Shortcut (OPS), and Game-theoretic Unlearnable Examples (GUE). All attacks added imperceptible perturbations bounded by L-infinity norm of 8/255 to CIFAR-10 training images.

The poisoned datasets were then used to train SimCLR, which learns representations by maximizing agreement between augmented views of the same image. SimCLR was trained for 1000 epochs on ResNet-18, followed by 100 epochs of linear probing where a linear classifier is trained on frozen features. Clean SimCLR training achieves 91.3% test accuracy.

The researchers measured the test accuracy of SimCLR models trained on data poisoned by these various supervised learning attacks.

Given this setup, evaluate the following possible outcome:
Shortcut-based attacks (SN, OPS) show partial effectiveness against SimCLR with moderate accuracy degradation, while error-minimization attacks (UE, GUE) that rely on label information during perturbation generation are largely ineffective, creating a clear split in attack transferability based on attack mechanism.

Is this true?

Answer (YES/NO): NO